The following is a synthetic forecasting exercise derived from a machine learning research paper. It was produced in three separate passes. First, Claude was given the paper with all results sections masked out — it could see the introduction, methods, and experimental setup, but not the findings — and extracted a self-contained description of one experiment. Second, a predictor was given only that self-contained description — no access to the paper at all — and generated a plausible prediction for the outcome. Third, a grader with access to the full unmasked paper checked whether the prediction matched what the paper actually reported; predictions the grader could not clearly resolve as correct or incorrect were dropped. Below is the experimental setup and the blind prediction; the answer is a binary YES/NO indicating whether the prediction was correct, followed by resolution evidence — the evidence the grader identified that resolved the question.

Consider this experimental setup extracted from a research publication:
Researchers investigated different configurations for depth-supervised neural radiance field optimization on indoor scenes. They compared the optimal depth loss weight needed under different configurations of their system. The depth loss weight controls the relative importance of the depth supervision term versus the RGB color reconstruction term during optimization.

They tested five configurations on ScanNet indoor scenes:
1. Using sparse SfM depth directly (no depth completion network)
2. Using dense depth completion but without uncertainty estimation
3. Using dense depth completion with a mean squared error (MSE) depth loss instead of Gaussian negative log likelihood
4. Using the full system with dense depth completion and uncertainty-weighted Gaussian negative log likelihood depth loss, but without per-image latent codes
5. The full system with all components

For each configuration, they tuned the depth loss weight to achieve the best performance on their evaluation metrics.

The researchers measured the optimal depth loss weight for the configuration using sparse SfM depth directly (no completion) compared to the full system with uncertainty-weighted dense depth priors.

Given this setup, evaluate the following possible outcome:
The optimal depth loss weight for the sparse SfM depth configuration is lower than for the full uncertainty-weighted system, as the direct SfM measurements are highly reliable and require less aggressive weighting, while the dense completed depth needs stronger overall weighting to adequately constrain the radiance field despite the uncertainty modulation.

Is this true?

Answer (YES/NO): NO